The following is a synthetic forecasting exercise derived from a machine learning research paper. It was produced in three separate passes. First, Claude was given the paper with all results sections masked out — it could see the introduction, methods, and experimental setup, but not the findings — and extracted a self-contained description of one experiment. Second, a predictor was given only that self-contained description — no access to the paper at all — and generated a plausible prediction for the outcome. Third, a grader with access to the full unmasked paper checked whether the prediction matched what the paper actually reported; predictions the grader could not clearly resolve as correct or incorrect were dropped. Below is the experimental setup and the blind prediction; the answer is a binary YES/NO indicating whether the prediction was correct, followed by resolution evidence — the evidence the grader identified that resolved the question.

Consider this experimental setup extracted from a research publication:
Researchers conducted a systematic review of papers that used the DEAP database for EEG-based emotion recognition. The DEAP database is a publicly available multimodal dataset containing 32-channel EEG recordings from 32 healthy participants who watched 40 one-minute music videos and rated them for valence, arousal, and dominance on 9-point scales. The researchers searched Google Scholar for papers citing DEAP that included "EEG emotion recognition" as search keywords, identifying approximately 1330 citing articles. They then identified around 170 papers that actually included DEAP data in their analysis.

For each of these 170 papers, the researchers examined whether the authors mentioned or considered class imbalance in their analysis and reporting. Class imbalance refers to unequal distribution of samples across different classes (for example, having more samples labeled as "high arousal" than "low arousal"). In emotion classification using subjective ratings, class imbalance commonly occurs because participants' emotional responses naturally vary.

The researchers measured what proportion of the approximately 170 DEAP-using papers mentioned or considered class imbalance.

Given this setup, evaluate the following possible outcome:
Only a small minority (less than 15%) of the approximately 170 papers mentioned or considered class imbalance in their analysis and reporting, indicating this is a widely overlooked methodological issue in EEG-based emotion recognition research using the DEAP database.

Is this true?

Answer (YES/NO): NO